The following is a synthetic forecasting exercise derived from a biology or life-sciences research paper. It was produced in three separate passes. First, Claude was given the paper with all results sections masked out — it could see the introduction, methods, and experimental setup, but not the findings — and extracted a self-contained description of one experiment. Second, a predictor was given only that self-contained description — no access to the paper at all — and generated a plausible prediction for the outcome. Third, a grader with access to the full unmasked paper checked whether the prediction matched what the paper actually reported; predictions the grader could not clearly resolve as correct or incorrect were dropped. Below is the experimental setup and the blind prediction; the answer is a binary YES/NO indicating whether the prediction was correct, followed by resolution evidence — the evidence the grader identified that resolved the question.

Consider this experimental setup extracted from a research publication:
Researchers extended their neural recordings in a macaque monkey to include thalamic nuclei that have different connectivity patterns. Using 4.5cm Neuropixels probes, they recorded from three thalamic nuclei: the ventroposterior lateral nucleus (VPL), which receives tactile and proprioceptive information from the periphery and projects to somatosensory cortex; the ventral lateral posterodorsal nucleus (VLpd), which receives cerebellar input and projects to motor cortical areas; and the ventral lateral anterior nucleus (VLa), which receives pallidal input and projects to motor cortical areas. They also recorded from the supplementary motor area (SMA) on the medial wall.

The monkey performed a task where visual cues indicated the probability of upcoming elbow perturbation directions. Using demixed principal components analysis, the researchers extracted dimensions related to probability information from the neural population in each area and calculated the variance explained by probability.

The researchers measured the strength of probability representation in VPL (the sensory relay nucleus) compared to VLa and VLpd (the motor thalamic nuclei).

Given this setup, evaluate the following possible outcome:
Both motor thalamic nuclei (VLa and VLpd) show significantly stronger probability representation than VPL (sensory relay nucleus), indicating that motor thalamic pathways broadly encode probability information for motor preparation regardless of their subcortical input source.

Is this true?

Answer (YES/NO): YES